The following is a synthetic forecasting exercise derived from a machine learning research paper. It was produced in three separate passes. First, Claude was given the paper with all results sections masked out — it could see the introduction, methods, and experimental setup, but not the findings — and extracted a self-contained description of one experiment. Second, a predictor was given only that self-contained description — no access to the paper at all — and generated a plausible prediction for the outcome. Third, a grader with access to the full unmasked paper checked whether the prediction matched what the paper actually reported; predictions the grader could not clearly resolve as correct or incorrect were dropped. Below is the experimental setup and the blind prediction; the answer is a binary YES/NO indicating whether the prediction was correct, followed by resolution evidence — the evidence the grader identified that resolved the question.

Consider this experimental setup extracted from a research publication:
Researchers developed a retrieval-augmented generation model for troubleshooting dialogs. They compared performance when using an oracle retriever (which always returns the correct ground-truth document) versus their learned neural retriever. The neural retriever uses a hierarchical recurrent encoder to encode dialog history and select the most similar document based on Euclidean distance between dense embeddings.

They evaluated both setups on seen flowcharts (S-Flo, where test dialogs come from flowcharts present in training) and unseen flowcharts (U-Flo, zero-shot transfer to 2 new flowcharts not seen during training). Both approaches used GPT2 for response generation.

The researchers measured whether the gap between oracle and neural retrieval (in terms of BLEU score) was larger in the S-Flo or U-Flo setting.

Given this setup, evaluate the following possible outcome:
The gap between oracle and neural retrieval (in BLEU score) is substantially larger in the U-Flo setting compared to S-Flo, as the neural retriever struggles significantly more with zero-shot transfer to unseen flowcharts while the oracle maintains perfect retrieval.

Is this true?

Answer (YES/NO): YES